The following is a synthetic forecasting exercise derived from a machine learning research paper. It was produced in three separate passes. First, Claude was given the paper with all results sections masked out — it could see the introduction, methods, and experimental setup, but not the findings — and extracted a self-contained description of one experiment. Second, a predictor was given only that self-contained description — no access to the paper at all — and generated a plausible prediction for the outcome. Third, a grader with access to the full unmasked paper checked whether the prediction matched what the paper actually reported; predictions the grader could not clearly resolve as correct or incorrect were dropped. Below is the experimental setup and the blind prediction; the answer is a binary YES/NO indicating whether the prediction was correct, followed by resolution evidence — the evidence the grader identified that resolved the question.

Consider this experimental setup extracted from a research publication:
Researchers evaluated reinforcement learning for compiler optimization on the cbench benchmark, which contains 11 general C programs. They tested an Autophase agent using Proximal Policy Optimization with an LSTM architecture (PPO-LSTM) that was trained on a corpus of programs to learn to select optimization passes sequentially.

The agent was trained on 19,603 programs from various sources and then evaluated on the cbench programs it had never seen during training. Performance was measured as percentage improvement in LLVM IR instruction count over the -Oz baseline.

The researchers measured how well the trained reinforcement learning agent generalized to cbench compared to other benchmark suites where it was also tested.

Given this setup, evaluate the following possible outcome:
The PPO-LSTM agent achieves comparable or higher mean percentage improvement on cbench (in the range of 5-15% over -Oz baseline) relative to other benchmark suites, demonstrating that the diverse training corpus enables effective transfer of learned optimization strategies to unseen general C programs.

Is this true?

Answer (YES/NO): YES